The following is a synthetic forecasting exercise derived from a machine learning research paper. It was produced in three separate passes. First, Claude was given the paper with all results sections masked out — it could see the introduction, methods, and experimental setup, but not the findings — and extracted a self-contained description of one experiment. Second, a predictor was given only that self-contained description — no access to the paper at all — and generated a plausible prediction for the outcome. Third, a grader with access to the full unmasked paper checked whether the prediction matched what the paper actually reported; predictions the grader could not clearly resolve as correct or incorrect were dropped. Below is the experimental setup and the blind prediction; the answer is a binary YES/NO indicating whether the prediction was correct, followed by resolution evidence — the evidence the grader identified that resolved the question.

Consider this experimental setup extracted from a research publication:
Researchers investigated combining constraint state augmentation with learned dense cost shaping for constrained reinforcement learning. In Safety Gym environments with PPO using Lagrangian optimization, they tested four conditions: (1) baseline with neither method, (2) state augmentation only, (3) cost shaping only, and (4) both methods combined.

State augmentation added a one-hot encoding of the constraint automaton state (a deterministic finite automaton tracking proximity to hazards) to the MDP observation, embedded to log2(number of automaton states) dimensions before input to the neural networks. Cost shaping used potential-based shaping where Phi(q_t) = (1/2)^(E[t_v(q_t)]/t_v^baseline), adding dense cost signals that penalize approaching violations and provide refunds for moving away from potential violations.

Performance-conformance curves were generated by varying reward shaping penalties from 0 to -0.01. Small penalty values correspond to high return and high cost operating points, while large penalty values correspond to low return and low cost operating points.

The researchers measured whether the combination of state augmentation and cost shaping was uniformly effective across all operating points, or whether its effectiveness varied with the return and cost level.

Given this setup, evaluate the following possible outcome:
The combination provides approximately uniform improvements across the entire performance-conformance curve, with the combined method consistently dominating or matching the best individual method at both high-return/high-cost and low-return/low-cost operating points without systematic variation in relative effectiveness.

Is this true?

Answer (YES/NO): NO